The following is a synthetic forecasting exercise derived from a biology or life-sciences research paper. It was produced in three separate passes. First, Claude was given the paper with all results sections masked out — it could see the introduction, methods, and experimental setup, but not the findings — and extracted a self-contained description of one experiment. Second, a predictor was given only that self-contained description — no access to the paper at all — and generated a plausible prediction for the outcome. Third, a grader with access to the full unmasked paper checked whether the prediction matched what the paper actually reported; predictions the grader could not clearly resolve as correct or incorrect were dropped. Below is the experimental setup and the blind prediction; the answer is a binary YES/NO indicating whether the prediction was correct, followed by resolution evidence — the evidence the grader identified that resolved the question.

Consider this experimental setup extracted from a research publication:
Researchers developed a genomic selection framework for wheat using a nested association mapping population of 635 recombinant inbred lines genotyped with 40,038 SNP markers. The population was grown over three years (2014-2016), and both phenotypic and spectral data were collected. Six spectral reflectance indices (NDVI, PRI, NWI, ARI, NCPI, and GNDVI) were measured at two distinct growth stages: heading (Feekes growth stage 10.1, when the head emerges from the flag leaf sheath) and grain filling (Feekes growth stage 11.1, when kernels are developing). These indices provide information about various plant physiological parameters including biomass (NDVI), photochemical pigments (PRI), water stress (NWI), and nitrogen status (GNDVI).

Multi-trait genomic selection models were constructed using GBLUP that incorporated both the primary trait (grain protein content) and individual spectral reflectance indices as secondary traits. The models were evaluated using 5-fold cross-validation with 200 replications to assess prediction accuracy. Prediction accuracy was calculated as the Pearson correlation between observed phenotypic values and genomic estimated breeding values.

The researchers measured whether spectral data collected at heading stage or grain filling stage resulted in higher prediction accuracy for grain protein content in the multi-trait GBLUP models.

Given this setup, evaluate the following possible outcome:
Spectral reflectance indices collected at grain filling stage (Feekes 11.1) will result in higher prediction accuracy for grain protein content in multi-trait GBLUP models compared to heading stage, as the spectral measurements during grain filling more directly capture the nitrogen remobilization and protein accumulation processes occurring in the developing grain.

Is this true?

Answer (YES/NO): NO